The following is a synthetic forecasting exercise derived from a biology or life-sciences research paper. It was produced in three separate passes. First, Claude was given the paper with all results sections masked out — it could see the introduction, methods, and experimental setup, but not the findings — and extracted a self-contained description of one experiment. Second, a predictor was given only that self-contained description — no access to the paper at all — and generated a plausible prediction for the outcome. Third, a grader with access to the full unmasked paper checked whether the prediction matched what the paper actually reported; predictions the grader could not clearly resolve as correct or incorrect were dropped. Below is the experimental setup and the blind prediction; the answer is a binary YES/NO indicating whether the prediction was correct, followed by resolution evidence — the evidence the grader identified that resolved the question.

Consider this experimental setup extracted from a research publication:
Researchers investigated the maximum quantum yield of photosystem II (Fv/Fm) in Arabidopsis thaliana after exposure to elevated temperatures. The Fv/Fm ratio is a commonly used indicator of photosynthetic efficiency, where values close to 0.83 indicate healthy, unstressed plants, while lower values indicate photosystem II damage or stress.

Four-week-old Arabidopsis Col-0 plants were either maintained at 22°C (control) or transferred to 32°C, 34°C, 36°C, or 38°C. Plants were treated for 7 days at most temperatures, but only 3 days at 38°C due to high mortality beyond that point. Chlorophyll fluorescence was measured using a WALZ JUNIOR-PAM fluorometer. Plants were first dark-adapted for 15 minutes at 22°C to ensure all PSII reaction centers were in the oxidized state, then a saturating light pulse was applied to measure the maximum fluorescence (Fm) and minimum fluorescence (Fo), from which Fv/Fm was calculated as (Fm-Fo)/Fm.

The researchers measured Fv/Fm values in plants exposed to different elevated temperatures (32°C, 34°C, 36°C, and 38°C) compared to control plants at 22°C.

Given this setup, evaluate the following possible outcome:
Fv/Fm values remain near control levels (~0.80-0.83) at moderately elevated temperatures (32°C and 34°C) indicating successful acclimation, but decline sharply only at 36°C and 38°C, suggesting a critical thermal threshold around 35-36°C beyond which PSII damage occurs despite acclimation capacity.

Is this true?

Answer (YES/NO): NO